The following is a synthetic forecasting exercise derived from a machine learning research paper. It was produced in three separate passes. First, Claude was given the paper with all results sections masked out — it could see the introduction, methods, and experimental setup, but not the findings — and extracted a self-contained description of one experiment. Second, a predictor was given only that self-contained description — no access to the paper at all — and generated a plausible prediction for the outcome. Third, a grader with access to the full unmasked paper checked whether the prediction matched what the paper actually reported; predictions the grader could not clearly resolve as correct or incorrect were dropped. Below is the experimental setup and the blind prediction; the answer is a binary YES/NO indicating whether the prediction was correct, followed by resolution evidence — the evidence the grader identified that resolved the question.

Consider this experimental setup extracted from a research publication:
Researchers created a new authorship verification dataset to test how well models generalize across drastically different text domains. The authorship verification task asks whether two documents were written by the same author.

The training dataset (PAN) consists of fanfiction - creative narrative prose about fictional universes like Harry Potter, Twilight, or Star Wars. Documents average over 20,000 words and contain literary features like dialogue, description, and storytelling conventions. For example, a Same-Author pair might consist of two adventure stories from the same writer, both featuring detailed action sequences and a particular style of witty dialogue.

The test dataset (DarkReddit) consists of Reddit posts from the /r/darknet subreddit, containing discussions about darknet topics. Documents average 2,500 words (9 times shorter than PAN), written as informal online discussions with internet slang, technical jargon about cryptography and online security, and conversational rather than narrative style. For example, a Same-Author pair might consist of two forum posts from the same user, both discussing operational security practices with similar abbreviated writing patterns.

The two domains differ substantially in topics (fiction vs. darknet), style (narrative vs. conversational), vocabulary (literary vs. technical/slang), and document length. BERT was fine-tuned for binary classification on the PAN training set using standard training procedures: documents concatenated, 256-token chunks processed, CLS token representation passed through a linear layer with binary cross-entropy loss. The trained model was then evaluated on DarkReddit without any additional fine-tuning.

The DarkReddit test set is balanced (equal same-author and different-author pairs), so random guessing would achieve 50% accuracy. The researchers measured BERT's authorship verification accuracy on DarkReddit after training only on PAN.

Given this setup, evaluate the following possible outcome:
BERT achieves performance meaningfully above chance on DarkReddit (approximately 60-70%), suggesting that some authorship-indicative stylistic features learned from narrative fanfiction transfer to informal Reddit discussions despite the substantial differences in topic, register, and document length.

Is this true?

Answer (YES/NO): YES